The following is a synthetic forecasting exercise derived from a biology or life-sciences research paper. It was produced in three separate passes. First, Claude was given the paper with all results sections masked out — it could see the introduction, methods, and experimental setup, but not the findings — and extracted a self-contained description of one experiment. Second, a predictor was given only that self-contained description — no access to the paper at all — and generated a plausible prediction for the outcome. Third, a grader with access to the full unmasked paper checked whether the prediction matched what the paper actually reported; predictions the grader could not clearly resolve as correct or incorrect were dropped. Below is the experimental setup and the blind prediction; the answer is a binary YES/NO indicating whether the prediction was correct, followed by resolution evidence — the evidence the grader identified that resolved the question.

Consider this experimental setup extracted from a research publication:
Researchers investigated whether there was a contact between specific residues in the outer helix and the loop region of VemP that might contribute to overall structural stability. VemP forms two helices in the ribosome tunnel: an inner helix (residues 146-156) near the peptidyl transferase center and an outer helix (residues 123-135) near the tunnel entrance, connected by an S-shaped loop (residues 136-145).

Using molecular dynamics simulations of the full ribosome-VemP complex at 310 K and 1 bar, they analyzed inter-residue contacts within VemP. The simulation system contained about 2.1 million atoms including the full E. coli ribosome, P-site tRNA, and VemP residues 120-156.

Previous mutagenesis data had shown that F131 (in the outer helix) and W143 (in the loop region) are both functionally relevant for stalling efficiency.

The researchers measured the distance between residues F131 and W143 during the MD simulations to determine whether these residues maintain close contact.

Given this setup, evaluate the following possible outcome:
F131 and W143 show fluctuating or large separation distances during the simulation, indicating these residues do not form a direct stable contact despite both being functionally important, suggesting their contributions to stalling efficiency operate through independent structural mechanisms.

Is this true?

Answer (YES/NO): NO